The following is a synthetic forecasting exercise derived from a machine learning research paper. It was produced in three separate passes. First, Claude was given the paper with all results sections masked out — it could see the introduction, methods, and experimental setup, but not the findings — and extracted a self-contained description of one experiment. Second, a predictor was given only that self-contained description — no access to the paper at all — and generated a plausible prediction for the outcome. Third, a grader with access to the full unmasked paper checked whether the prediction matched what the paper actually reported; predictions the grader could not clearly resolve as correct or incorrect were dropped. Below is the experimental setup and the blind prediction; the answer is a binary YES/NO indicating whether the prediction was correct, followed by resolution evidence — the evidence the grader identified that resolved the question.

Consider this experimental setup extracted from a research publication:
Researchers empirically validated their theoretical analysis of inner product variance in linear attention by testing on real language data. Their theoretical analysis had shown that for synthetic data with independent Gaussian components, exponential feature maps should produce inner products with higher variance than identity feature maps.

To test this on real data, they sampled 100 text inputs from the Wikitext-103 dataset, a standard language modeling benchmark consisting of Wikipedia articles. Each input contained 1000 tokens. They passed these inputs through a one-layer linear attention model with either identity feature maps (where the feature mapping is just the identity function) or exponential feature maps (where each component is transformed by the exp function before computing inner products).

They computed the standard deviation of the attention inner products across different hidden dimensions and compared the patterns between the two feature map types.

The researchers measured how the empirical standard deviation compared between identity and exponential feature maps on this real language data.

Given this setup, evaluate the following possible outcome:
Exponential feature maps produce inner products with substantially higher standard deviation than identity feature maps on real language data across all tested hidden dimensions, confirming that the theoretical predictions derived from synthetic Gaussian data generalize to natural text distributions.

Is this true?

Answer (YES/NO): YES